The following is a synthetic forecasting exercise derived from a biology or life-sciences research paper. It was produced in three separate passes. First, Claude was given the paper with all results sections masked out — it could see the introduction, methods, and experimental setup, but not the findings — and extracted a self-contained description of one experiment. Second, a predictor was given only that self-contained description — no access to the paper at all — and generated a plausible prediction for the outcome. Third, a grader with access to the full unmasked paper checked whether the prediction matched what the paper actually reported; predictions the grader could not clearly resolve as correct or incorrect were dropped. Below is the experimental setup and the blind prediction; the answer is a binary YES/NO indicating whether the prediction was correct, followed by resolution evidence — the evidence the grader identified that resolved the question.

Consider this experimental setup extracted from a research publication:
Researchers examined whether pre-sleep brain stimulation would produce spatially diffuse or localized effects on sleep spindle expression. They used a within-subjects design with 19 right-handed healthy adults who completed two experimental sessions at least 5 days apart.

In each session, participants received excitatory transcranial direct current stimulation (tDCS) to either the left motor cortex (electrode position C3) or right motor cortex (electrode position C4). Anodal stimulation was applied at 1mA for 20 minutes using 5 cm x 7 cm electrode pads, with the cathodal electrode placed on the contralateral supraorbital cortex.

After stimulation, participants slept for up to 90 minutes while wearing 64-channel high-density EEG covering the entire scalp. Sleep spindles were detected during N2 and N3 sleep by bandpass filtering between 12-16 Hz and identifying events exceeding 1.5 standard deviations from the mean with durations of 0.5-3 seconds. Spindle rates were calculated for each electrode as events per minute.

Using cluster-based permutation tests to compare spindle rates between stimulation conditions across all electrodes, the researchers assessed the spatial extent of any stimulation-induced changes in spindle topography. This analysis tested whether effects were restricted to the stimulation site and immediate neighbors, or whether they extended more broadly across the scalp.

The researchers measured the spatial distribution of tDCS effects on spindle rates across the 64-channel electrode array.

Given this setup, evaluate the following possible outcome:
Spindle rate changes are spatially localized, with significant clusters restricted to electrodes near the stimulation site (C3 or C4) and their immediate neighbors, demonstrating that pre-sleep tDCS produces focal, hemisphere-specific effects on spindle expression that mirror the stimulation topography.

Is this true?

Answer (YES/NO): YES